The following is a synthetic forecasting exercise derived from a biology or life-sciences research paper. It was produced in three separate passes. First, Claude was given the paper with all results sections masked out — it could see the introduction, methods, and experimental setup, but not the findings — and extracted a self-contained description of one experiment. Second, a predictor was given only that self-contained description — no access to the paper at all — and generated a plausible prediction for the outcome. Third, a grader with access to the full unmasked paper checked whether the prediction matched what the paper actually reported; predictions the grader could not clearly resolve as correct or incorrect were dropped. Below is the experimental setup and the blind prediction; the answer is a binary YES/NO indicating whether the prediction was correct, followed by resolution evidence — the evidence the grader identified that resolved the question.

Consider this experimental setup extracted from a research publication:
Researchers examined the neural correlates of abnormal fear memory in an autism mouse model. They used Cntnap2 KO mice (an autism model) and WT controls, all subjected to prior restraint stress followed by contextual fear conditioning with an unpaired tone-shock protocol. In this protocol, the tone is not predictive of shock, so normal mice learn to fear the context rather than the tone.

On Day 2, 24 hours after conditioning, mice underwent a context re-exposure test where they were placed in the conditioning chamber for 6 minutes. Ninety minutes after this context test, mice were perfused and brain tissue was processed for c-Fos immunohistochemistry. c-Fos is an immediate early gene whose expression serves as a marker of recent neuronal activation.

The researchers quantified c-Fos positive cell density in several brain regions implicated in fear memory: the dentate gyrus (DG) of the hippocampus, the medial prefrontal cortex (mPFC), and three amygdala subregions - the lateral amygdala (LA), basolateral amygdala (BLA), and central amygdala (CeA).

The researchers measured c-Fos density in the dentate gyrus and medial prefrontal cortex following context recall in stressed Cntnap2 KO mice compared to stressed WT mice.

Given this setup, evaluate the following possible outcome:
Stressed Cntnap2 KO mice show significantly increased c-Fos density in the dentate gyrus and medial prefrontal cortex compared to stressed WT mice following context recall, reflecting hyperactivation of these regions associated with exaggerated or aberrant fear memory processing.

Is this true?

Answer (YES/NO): NO